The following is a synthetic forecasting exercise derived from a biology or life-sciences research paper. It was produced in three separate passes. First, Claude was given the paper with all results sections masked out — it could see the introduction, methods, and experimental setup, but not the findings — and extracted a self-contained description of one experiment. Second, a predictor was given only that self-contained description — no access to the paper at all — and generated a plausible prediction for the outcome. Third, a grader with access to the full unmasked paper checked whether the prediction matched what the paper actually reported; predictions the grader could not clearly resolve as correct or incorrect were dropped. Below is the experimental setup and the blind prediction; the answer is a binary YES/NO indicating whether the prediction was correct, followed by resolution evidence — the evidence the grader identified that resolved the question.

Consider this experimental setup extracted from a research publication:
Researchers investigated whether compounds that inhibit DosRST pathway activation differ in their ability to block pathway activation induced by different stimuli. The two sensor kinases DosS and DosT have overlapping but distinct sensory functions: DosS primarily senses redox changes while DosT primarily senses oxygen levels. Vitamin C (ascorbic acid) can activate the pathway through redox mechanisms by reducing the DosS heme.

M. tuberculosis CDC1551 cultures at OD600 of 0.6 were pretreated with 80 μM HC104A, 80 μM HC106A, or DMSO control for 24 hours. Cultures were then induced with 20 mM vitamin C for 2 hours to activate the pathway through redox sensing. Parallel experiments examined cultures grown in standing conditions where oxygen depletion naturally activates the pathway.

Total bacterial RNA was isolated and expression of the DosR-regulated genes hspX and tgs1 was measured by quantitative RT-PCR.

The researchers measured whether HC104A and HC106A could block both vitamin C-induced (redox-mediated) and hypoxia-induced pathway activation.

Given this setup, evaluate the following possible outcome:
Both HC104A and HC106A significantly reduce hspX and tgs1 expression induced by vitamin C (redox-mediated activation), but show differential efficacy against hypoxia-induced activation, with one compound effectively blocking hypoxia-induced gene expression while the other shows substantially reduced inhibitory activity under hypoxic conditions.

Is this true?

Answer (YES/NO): NO